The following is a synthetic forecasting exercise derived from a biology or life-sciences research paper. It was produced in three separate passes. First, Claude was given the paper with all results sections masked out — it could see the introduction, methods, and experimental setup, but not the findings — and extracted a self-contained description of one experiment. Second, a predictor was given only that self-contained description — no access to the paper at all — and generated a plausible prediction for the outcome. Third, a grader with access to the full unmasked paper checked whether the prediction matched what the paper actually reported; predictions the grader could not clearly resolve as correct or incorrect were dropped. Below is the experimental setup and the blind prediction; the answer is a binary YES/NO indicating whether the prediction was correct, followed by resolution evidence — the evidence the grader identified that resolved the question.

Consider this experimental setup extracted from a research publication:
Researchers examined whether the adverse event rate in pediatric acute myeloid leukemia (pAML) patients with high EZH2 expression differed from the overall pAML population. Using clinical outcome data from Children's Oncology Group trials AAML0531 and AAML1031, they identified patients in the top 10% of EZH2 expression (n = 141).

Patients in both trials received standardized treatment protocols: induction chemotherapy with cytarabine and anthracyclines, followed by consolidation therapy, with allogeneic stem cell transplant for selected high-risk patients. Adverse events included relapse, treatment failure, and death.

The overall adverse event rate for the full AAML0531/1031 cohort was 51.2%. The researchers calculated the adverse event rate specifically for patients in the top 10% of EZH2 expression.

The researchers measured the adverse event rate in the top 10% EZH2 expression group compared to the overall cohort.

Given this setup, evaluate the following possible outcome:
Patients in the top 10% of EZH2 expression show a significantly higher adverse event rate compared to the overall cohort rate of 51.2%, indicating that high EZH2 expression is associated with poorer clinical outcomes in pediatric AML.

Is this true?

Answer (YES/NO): NO